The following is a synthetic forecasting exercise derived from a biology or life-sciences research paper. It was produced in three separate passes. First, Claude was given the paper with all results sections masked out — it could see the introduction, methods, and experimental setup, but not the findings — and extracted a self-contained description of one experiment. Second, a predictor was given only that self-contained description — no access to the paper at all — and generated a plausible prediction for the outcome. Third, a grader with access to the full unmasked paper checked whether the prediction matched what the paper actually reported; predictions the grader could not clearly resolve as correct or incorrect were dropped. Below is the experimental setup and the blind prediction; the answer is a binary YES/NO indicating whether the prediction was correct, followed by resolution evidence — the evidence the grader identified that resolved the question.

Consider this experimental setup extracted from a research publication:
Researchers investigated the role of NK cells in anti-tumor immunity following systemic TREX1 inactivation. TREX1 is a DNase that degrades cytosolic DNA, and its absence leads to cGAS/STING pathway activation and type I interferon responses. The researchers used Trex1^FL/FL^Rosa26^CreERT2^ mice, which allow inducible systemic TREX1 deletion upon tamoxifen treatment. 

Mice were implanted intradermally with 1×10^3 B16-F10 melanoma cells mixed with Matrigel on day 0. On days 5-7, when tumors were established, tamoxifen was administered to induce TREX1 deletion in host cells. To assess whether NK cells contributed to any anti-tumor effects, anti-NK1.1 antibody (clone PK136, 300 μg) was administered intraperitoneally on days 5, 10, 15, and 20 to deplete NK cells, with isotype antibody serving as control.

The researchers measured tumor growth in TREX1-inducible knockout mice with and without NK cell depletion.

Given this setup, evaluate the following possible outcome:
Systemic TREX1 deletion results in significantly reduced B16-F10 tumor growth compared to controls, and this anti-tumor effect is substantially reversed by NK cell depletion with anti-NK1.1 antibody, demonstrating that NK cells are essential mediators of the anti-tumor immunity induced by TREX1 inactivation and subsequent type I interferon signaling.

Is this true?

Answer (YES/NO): NO